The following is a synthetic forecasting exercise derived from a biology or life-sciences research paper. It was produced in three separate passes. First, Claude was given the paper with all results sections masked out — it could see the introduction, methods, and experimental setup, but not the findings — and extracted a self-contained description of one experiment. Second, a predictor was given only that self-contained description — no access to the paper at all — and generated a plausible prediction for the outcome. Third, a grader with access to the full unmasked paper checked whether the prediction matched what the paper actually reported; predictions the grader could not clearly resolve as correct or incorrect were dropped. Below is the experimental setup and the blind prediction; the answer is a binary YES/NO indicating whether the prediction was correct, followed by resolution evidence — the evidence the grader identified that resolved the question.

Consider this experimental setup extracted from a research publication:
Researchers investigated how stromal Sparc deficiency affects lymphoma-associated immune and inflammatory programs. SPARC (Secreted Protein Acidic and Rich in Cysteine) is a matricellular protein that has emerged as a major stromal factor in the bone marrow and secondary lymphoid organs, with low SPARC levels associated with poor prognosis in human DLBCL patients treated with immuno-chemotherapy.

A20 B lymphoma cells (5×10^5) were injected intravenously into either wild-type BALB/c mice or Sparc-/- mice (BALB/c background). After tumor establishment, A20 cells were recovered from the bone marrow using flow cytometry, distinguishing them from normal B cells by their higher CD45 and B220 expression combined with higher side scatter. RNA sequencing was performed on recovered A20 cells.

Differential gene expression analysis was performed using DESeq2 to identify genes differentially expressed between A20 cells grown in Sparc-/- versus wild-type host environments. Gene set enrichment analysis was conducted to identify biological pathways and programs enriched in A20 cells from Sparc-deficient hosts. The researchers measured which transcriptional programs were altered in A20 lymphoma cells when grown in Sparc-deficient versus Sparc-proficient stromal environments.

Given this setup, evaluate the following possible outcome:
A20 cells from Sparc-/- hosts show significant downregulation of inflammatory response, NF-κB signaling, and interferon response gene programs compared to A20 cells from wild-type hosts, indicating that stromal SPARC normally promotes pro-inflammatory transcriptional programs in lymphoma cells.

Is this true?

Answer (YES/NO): NO